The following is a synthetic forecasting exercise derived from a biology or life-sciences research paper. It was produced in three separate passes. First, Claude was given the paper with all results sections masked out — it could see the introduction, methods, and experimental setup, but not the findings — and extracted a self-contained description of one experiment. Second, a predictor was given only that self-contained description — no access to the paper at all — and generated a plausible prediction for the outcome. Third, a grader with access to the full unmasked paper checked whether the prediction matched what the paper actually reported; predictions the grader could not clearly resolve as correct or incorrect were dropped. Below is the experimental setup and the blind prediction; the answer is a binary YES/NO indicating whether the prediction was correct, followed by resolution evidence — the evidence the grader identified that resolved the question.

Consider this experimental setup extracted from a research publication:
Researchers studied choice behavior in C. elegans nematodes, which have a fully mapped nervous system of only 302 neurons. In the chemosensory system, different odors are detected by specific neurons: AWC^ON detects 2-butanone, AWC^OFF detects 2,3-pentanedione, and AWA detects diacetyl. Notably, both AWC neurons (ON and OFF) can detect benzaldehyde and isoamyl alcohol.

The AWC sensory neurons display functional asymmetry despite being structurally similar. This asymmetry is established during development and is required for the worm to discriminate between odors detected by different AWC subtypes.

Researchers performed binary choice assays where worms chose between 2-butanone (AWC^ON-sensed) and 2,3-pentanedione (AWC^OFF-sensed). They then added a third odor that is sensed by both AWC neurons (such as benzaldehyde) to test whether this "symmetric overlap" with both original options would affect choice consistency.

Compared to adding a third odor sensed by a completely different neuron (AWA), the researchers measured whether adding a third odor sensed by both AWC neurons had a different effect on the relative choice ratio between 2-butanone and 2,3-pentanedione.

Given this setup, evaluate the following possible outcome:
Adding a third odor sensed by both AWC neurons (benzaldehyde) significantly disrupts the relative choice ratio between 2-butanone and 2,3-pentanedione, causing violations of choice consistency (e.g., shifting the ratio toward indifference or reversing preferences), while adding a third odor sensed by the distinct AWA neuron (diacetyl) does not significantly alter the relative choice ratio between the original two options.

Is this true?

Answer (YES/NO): NO